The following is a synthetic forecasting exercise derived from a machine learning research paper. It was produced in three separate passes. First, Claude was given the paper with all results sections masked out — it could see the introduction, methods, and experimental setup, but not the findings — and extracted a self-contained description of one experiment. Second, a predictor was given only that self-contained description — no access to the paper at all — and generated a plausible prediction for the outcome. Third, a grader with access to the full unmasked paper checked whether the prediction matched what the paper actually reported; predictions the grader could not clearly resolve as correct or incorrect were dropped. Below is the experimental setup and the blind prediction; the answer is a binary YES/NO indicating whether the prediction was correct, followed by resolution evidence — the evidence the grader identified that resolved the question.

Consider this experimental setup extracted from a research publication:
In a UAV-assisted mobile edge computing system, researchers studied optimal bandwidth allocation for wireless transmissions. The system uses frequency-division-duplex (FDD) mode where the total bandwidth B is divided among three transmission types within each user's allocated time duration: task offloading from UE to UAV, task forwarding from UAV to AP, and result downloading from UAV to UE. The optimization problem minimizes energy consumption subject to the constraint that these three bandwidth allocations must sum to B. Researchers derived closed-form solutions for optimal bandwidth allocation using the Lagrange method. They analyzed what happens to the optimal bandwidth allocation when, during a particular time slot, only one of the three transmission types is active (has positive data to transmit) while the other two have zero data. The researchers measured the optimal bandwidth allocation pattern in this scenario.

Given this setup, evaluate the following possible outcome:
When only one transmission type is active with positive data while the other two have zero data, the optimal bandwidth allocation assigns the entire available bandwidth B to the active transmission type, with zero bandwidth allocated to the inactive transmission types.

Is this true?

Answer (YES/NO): YES